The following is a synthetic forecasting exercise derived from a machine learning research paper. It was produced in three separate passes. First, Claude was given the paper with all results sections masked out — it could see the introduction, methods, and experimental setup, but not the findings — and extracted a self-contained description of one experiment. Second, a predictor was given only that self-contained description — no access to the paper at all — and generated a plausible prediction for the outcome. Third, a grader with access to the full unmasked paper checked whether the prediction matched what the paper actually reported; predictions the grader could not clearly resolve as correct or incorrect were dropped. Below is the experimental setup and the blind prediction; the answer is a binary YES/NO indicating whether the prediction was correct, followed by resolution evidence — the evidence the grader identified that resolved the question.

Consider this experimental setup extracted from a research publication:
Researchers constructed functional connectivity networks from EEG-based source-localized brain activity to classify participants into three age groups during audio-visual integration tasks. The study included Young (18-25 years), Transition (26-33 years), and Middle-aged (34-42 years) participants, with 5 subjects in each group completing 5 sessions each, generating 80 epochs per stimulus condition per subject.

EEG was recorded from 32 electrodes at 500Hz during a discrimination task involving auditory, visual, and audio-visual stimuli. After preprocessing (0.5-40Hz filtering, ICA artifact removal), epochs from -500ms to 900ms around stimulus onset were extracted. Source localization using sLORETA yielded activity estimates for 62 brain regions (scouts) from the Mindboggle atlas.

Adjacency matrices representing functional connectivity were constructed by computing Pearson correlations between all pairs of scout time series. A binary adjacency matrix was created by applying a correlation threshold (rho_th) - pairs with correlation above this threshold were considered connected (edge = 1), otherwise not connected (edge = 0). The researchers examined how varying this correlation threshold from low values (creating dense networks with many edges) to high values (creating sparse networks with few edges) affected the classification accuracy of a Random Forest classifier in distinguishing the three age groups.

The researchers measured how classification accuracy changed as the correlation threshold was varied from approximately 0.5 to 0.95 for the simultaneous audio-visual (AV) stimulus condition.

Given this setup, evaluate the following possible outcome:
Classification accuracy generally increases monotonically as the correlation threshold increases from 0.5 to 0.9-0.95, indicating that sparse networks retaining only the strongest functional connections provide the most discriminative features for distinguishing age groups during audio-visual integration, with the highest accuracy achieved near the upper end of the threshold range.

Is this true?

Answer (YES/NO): NO